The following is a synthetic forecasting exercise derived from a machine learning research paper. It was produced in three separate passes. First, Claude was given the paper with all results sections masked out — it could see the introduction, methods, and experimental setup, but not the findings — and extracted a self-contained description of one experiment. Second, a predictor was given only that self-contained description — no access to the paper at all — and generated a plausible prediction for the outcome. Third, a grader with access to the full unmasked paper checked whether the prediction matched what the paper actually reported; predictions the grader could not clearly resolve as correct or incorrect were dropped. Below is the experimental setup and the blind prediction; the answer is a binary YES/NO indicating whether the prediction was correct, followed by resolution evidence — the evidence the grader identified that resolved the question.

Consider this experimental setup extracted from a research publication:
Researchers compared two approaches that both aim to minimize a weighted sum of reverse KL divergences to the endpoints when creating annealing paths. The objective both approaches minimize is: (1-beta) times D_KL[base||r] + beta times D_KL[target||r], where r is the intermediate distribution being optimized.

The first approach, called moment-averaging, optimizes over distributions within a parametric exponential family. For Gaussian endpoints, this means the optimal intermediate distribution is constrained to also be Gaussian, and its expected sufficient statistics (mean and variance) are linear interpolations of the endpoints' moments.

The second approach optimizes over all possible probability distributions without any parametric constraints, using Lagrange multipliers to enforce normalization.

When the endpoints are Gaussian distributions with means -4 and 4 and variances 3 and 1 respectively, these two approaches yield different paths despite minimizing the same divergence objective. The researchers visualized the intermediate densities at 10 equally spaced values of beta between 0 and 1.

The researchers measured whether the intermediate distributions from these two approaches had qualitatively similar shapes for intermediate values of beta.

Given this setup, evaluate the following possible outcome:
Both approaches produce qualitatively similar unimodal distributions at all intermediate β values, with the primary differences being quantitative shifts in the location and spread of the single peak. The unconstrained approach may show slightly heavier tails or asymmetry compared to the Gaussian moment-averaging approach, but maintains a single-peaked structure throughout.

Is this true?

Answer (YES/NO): NO